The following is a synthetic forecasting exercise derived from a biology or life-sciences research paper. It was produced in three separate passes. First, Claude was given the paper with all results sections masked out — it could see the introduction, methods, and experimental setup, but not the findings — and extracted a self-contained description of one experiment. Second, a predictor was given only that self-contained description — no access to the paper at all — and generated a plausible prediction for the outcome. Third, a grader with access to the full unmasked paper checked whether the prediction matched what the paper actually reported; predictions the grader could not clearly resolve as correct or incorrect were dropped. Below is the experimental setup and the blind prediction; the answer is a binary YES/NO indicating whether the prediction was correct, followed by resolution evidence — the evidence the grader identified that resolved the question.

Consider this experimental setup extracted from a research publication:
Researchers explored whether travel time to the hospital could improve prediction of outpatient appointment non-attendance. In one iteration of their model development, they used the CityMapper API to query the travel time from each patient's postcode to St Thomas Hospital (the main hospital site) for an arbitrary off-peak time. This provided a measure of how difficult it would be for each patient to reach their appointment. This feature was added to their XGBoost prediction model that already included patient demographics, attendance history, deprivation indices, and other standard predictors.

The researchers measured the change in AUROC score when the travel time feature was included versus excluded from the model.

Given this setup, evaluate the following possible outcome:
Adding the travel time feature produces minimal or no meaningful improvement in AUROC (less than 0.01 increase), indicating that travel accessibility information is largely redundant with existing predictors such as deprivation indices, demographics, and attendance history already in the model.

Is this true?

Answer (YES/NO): NO